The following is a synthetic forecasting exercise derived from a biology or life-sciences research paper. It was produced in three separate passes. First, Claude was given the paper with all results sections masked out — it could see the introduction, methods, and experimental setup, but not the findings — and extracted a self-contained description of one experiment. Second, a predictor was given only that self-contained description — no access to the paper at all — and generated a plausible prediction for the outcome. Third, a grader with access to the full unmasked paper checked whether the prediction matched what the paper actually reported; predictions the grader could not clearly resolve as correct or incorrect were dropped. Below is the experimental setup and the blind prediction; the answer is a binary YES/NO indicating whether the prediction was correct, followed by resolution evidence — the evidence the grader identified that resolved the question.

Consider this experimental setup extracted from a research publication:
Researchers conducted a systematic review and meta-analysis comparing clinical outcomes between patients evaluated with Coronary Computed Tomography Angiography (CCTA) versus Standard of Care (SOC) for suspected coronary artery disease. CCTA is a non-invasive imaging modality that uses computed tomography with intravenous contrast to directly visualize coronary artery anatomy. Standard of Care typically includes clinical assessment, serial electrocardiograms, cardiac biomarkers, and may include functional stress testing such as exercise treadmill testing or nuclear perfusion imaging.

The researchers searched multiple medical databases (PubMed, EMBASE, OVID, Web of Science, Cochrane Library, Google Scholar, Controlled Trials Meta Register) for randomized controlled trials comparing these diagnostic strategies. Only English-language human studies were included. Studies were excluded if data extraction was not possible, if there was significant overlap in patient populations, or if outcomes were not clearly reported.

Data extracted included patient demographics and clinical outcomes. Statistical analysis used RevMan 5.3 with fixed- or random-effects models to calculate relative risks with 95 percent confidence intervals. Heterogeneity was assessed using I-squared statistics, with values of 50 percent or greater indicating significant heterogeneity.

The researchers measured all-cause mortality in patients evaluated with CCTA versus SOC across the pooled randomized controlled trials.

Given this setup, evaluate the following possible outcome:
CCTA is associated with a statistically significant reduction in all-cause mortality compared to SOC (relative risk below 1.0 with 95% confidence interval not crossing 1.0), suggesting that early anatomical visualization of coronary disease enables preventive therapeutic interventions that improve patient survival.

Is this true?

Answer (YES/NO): NO